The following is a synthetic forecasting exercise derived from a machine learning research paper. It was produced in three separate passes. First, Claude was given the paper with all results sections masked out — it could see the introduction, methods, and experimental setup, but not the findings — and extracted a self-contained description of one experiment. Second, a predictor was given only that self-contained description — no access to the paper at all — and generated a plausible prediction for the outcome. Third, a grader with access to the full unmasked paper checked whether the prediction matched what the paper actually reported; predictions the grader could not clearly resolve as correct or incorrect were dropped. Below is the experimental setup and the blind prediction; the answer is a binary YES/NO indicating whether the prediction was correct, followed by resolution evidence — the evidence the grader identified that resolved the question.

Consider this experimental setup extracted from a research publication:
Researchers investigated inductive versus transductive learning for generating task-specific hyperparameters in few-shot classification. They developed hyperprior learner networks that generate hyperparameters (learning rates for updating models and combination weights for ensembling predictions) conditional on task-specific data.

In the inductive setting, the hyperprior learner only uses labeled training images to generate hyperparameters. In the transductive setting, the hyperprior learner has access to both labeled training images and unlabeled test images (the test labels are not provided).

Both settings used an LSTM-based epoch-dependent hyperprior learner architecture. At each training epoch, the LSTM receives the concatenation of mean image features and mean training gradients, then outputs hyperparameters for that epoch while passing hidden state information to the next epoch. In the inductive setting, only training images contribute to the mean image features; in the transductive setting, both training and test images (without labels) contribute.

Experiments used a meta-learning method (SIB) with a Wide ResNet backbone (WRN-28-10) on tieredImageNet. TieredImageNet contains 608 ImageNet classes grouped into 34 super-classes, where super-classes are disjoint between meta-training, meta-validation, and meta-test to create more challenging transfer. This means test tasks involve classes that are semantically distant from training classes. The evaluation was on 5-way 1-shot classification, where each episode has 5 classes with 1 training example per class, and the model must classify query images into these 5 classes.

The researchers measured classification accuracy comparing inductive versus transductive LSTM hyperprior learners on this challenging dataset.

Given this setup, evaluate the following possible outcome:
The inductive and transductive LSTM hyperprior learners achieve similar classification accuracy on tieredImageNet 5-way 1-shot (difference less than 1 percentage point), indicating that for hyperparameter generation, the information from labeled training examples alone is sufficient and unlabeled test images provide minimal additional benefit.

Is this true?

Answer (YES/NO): NO